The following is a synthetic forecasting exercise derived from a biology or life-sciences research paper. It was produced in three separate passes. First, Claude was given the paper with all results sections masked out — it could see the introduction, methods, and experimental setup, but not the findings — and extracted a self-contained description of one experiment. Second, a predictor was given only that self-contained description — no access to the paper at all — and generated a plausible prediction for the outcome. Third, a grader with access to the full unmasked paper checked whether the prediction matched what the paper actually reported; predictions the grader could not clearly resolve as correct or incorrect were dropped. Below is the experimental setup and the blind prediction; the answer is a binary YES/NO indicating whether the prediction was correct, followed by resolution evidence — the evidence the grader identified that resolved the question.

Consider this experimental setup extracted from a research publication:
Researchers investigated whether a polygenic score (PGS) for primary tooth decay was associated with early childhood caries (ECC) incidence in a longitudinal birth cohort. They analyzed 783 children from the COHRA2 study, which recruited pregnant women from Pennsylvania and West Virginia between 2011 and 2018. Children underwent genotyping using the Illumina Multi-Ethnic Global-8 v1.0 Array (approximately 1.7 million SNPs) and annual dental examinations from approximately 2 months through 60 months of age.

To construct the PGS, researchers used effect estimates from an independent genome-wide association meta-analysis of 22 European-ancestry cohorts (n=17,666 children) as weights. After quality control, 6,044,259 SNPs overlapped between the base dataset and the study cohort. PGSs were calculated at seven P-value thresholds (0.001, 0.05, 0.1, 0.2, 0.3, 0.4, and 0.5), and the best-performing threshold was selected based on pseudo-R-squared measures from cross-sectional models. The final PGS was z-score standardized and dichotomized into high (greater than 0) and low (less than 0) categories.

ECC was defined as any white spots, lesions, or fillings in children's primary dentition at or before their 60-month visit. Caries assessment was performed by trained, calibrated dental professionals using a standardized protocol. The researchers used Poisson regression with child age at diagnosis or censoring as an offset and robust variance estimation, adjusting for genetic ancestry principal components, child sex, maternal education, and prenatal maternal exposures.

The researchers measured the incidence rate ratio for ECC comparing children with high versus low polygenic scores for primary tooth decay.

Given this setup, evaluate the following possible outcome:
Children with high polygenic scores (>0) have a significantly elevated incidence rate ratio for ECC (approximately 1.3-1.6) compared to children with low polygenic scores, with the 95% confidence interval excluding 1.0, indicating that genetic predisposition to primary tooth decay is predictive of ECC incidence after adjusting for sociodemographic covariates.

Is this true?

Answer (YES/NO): NO